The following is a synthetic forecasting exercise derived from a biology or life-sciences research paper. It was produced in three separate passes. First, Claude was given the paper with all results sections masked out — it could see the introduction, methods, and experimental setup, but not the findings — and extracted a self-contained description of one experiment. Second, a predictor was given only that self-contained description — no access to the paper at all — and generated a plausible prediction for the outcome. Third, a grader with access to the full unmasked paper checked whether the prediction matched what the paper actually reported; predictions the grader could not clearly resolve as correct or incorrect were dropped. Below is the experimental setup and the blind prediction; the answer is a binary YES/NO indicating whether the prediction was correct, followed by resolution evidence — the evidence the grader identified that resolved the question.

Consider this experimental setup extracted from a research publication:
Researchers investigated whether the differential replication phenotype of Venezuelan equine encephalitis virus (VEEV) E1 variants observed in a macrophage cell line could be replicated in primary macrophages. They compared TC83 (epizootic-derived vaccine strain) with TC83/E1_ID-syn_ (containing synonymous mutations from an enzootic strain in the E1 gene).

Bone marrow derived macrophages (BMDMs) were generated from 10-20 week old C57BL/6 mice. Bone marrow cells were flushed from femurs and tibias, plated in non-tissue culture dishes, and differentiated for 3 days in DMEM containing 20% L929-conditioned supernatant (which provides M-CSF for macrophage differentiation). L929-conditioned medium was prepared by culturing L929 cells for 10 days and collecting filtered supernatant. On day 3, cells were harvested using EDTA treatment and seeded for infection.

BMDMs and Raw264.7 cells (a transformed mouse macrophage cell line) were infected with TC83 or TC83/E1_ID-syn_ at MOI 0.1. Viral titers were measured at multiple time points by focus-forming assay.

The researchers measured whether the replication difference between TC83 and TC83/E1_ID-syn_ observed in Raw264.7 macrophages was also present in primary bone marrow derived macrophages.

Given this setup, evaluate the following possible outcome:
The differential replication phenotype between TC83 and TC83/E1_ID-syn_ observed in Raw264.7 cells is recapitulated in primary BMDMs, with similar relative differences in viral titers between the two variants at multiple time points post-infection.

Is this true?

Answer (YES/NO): YES